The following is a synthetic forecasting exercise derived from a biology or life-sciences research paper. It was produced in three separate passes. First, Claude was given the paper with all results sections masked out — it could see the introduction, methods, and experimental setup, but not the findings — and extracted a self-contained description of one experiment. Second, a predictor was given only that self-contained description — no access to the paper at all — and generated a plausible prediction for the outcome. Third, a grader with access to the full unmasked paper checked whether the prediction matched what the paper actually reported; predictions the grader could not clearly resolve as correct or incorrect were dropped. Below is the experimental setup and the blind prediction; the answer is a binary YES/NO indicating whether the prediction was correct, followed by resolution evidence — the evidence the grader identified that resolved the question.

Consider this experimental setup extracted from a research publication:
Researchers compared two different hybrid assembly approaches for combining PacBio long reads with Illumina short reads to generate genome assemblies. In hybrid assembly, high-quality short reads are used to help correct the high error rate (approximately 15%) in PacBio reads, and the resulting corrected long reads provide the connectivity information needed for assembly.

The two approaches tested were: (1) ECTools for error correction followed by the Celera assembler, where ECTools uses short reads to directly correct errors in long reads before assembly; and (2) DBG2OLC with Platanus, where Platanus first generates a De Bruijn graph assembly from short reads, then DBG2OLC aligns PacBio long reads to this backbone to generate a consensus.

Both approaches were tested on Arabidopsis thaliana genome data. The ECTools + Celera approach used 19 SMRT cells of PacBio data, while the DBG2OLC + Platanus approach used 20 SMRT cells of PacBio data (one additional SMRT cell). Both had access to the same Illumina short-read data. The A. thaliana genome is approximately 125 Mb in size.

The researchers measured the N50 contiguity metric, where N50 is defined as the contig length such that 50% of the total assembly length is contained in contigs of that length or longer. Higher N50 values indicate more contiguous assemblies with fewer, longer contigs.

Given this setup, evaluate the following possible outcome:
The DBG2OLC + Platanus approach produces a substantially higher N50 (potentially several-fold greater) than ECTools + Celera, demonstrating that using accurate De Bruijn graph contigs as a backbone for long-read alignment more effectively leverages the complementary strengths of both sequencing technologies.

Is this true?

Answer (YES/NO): YES